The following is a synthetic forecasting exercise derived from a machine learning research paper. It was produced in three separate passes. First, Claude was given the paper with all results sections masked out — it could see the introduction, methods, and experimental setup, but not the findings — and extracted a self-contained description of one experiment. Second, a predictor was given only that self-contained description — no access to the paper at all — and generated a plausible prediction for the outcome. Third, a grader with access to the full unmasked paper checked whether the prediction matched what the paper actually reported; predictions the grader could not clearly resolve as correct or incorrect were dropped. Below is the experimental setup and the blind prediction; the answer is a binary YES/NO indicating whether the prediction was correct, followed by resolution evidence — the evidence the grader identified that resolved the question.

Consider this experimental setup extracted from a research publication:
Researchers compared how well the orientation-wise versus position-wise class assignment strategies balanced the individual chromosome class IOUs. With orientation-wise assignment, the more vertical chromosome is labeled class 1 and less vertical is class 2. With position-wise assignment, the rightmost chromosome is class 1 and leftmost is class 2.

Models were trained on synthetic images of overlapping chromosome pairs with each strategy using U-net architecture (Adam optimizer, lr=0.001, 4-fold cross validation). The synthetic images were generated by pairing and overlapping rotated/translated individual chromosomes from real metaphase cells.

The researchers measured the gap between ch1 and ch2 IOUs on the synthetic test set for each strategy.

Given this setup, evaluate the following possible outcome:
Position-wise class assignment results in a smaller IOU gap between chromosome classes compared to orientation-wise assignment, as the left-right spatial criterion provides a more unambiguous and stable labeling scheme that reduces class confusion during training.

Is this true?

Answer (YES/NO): NO